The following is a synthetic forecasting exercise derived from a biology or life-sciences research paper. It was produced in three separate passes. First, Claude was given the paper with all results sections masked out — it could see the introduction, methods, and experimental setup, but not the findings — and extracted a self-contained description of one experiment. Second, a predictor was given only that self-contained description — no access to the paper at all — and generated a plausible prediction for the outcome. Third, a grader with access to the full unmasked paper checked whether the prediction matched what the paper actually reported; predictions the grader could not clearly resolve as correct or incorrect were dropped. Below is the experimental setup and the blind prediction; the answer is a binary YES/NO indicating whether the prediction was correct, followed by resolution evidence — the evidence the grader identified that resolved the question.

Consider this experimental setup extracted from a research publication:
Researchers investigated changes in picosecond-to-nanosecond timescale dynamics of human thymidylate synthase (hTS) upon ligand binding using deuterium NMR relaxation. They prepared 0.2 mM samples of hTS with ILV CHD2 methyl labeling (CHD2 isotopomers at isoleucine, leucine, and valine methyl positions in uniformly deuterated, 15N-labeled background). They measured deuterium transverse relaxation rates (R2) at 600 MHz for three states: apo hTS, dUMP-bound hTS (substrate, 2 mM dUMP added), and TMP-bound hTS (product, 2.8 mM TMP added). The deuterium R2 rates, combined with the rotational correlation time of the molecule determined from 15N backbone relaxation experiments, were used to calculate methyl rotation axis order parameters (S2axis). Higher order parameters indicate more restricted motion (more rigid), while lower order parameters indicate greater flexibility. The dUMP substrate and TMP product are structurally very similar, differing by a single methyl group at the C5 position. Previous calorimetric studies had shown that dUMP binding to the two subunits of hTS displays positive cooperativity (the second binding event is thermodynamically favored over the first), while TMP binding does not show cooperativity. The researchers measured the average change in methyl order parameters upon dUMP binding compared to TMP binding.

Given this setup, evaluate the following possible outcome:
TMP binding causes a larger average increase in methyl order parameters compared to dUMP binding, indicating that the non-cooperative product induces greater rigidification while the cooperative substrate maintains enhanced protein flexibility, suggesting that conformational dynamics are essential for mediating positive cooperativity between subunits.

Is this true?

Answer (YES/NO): NO